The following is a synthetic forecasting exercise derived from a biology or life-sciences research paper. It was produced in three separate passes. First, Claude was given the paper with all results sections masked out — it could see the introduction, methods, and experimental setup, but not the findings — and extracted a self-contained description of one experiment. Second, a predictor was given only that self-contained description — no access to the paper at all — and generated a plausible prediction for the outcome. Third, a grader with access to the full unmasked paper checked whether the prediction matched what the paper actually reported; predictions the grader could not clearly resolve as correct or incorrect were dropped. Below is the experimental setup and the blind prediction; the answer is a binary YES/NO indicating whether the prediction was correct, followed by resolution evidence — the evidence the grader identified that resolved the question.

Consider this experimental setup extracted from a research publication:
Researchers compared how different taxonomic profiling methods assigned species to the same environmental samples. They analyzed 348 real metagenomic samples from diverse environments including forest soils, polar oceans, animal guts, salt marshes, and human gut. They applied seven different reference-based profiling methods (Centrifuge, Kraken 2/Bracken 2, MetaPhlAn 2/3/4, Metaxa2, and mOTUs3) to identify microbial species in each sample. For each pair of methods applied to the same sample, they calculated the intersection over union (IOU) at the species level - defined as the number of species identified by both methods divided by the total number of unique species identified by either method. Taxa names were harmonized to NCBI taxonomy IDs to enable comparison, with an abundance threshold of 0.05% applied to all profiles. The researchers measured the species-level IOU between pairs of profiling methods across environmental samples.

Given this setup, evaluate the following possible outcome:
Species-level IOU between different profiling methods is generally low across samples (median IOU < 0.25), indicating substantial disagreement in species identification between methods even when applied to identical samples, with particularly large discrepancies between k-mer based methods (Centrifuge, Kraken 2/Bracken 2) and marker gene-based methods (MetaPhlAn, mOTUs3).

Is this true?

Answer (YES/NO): YES